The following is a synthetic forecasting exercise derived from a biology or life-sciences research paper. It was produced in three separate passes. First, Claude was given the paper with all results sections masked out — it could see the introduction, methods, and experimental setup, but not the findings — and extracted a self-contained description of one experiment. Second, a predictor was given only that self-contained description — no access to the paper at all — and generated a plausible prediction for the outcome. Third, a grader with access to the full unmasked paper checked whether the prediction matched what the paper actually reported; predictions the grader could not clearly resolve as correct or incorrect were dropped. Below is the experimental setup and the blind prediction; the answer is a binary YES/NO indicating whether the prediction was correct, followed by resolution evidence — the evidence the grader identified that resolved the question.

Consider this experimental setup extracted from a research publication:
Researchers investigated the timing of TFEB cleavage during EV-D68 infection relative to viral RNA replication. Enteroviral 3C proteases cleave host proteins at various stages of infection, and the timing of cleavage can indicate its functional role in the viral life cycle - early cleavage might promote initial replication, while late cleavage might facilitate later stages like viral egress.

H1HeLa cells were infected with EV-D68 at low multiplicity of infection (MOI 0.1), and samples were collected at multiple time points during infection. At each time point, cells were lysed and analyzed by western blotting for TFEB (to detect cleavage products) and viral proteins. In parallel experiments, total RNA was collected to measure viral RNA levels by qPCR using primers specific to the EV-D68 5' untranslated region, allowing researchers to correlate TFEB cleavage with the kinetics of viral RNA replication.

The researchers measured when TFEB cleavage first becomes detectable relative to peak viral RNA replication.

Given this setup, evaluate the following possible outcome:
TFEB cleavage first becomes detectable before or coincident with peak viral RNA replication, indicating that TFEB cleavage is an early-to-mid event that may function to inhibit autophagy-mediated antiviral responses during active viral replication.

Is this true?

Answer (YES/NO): NO